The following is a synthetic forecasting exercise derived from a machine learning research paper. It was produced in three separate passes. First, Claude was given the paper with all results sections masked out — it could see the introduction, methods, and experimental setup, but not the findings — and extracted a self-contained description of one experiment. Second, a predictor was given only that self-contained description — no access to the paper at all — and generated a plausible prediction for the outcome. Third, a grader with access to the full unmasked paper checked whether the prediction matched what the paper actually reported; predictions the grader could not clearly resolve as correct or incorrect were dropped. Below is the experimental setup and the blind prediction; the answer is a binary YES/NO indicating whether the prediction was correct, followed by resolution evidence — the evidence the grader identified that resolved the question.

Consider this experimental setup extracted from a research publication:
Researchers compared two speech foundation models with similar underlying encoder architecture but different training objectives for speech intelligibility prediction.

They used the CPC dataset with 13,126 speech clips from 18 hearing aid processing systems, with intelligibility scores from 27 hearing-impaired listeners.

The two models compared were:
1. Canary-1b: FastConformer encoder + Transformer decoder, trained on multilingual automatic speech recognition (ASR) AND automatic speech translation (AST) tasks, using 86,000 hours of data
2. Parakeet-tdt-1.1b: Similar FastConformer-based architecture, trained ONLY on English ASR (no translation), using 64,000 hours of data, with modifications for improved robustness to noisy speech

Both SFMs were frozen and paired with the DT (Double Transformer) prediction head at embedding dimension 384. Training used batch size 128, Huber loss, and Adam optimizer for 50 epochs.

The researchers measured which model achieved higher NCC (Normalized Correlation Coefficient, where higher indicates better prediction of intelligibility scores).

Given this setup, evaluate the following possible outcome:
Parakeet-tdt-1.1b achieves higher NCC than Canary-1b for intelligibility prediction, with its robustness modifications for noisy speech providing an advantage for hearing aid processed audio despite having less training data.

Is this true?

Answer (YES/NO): YES